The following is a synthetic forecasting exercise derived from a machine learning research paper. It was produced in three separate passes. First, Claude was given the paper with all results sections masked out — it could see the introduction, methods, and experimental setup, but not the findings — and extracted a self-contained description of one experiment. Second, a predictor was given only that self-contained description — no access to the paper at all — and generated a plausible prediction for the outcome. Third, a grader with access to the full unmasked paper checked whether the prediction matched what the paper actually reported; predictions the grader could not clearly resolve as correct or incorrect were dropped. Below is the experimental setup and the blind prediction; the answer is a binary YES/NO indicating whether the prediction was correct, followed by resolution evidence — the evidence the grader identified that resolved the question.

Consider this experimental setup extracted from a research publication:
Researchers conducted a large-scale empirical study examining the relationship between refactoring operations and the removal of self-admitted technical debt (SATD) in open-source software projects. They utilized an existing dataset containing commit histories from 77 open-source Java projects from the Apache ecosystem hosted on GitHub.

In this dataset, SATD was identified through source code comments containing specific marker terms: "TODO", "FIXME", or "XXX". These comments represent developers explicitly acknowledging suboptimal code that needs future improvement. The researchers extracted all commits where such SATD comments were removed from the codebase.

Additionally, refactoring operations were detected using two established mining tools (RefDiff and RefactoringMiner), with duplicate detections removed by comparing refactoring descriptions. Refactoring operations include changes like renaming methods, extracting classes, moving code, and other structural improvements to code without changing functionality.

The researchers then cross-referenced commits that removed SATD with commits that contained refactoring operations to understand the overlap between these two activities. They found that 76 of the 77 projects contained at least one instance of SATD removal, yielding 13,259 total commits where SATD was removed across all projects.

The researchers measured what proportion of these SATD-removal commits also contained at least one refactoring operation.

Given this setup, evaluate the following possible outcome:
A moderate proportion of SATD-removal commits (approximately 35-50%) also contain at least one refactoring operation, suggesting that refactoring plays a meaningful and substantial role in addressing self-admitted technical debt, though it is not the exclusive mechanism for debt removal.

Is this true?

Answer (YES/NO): NO